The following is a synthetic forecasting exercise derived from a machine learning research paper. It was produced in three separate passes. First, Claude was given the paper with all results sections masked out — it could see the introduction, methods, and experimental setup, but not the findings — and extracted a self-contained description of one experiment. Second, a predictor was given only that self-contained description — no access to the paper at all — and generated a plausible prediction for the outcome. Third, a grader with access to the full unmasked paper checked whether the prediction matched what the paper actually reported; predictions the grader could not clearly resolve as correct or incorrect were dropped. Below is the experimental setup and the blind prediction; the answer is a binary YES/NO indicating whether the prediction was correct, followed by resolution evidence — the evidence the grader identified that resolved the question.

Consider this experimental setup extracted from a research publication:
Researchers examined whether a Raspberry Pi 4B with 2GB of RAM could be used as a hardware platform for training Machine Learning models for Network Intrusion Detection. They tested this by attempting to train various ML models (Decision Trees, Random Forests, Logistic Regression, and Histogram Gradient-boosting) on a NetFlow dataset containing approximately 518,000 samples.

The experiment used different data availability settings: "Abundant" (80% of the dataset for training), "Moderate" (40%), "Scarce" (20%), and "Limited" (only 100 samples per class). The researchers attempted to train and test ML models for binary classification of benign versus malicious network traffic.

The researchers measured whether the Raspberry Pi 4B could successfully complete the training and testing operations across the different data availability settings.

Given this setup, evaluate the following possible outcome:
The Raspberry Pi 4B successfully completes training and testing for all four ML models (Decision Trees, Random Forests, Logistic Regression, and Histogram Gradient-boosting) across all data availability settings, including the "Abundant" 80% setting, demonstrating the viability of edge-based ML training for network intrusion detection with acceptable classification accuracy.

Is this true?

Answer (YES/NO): NO